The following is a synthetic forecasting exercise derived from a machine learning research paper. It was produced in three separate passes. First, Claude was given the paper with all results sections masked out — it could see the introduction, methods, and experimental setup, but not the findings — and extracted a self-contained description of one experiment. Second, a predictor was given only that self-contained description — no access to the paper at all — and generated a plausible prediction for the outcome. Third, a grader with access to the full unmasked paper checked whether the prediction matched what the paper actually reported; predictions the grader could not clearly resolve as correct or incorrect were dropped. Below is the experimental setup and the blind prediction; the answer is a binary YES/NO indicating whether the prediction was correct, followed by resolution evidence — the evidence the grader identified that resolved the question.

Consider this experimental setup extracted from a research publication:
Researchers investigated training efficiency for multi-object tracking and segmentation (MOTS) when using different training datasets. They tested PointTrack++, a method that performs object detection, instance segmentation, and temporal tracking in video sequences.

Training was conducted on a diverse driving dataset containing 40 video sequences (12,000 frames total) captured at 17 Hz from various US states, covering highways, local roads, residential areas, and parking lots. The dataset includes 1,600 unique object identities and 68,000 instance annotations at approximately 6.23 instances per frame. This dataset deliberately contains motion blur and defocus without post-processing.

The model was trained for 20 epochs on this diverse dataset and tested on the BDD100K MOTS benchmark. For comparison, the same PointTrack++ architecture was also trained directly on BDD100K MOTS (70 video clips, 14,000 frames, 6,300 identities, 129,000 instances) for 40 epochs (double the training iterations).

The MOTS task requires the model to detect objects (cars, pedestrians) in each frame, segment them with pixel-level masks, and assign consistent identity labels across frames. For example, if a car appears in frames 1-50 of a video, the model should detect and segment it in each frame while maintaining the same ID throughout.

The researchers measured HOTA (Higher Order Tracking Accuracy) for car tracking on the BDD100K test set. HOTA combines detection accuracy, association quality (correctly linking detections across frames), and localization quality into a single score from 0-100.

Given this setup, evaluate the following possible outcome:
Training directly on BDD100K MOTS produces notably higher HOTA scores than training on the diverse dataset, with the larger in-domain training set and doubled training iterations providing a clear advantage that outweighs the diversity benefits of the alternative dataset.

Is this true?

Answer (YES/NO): NO